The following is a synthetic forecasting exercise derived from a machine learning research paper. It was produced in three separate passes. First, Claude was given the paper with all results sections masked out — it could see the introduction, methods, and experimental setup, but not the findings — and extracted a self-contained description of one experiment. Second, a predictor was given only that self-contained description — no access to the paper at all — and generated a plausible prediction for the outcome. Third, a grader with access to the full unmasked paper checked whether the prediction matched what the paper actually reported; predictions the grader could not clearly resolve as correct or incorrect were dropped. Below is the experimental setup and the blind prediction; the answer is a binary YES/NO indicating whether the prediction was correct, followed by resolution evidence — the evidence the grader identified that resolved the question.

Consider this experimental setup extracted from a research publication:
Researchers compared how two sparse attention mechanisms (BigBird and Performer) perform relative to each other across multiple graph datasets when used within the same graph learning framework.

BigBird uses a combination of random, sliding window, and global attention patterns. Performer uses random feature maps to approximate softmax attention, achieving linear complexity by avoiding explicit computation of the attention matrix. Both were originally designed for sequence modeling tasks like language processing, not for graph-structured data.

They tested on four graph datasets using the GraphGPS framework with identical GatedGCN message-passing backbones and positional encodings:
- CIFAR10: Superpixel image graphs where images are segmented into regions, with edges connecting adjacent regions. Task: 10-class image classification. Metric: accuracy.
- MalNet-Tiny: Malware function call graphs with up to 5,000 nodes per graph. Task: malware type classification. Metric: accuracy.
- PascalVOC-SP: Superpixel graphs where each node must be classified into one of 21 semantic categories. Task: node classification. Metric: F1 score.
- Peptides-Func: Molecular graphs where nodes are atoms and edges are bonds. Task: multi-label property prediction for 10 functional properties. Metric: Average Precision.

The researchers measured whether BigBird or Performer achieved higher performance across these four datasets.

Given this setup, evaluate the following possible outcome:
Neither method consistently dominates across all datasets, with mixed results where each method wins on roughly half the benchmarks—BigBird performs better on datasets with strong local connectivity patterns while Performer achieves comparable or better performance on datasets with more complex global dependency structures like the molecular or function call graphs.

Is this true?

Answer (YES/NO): NO